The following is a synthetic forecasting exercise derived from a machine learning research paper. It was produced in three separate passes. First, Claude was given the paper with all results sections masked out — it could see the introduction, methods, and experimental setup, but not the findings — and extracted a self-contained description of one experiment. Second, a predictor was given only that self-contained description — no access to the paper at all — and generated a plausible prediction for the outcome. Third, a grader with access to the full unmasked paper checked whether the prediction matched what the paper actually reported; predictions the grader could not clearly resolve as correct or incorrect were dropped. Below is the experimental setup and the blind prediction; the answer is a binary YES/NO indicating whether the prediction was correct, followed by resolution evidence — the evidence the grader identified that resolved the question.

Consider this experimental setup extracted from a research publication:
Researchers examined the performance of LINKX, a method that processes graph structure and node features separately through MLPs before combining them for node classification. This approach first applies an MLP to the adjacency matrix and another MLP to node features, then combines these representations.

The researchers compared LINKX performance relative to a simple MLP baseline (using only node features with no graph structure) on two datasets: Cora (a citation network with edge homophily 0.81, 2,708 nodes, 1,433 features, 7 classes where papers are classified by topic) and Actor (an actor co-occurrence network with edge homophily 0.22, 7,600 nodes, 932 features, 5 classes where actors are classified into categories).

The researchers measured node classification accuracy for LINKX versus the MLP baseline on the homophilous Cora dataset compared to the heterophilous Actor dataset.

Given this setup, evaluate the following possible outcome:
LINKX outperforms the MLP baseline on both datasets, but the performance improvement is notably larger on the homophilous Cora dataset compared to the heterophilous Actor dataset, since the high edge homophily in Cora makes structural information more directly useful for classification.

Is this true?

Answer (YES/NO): NO